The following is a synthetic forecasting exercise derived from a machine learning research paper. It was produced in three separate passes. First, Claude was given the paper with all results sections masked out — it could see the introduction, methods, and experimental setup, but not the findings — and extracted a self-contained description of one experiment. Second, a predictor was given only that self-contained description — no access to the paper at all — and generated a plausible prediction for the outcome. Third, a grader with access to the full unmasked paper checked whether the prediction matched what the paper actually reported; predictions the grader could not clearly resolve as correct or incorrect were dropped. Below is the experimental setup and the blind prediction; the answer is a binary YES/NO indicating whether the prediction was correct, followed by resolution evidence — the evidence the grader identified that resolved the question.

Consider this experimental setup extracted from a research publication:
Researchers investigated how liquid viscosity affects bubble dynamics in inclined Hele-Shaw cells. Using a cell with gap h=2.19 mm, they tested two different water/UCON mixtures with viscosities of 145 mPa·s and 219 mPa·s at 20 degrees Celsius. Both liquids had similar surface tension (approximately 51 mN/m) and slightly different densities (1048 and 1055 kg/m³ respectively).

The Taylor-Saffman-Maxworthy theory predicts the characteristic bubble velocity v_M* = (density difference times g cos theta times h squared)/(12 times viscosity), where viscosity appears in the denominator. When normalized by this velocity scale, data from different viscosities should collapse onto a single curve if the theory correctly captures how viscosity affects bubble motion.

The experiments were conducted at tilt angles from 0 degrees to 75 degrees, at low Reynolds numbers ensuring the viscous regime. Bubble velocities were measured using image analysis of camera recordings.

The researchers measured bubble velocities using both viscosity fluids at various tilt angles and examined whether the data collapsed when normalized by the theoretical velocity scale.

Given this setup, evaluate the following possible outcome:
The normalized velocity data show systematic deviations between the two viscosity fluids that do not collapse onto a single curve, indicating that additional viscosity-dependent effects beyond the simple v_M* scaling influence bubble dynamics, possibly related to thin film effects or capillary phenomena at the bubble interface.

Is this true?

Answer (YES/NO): NO